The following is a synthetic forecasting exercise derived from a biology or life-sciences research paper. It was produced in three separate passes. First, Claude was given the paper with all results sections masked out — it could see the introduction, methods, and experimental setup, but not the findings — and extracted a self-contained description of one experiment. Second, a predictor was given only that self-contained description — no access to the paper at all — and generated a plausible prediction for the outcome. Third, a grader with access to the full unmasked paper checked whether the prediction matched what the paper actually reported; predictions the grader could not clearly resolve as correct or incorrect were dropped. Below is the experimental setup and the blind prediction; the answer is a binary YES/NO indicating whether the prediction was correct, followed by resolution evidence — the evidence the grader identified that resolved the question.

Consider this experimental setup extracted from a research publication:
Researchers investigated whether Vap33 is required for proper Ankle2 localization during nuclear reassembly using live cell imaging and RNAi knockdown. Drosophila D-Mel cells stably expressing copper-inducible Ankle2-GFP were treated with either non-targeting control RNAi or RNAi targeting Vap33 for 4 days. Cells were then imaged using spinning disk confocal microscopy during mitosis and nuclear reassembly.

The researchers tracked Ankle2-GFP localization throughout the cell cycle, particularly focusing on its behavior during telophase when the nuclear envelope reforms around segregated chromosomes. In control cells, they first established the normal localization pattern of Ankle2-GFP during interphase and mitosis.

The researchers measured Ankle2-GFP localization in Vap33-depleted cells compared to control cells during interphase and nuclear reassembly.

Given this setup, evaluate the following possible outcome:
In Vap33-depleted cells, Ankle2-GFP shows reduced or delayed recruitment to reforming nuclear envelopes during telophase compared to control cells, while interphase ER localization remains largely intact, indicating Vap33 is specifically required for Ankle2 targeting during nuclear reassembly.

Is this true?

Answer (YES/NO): NO